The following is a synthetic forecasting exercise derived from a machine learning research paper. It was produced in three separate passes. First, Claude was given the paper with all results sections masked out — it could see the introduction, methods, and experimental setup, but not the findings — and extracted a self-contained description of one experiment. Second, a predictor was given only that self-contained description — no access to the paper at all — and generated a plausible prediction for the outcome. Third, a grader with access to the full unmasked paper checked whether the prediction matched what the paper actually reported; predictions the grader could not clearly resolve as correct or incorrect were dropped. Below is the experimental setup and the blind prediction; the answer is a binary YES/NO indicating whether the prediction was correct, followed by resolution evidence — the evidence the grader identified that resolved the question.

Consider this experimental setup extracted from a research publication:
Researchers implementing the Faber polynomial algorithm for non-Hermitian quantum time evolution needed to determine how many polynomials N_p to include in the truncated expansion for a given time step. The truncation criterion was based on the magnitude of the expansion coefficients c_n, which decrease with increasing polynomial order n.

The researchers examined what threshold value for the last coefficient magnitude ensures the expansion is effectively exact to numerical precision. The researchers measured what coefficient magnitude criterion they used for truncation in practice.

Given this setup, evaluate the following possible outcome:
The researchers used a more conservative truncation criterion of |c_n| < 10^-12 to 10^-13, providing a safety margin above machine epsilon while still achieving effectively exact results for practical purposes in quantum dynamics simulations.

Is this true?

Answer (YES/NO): NO